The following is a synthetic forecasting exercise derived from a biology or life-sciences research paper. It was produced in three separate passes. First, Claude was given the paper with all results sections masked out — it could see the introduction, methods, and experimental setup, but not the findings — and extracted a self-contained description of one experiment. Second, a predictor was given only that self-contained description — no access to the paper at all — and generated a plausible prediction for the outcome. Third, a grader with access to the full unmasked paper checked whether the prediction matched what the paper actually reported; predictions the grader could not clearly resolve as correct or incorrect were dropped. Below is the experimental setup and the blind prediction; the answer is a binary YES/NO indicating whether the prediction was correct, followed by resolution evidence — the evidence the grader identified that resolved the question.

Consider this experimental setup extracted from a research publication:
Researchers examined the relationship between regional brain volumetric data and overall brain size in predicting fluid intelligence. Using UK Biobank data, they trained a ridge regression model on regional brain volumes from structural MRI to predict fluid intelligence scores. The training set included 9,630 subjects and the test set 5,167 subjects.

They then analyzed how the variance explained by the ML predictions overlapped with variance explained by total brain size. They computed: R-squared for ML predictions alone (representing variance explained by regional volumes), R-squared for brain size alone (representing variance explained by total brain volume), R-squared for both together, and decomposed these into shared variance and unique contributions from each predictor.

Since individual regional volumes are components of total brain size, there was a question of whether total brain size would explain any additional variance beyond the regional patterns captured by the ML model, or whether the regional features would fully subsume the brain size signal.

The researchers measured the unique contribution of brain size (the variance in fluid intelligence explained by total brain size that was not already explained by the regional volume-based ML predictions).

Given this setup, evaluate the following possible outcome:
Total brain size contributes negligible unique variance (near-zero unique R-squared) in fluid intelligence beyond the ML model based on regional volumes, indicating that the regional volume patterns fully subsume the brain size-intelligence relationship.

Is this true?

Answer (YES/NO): YES